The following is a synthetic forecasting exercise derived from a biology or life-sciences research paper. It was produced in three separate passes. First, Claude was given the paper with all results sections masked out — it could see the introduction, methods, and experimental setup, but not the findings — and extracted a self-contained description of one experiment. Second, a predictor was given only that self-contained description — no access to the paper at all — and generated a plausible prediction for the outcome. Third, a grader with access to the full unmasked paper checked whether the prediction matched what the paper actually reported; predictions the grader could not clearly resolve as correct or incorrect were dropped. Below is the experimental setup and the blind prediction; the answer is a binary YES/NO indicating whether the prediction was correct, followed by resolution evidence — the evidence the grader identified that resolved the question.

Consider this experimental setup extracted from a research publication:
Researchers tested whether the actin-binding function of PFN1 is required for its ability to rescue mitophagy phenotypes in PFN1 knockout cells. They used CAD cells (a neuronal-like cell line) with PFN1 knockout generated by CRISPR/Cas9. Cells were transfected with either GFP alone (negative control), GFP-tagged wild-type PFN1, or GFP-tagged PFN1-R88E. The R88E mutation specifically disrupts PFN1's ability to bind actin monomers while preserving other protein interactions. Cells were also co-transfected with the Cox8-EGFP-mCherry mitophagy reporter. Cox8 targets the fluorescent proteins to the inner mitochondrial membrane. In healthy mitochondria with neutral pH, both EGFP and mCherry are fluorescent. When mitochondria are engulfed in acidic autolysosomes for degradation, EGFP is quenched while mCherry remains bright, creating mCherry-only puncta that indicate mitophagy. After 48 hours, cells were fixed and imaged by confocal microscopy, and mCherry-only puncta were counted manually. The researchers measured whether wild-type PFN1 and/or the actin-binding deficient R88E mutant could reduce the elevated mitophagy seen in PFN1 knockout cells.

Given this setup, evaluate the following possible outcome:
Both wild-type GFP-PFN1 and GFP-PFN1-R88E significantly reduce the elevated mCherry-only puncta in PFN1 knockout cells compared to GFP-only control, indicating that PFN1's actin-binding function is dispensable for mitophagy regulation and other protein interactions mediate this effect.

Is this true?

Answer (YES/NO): NO